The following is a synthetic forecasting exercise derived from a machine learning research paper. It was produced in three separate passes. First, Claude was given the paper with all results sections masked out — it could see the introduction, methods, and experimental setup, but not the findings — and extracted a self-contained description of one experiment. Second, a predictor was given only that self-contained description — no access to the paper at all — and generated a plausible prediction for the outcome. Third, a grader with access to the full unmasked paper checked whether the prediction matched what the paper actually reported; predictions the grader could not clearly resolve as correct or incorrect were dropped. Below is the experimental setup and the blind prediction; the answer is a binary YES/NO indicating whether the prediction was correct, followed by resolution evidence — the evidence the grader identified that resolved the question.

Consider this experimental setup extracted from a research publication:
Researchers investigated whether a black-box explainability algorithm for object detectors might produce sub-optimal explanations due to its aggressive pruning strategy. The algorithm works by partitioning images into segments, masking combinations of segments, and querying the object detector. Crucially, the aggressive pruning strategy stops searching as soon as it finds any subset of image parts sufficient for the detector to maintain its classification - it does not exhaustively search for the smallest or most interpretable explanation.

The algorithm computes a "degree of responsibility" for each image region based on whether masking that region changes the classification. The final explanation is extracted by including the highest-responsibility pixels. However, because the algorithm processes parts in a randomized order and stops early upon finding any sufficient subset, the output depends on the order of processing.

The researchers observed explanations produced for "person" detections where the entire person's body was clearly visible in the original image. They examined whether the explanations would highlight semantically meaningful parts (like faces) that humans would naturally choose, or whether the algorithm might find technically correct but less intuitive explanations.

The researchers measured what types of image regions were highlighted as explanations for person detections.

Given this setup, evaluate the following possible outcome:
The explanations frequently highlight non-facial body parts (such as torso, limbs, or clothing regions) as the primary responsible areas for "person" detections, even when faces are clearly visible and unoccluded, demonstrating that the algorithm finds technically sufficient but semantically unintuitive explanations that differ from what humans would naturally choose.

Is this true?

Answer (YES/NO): NO